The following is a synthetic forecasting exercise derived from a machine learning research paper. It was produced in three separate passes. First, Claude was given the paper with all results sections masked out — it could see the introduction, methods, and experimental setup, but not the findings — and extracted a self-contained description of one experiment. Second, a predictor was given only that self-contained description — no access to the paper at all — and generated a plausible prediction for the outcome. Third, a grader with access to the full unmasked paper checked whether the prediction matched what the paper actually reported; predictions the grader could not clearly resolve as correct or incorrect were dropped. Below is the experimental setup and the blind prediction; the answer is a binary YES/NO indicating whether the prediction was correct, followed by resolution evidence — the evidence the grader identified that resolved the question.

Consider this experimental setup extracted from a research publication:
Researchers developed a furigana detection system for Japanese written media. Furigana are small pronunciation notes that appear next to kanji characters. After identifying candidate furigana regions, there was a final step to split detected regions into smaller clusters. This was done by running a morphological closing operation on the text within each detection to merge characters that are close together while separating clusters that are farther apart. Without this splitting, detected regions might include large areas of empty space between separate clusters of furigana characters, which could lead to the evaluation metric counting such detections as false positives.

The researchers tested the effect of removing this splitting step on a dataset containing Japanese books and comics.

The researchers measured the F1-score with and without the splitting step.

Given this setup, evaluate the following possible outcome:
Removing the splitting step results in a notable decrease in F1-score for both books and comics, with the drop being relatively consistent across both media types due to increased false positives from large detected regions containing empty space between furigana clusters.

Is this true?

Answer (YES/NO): NO